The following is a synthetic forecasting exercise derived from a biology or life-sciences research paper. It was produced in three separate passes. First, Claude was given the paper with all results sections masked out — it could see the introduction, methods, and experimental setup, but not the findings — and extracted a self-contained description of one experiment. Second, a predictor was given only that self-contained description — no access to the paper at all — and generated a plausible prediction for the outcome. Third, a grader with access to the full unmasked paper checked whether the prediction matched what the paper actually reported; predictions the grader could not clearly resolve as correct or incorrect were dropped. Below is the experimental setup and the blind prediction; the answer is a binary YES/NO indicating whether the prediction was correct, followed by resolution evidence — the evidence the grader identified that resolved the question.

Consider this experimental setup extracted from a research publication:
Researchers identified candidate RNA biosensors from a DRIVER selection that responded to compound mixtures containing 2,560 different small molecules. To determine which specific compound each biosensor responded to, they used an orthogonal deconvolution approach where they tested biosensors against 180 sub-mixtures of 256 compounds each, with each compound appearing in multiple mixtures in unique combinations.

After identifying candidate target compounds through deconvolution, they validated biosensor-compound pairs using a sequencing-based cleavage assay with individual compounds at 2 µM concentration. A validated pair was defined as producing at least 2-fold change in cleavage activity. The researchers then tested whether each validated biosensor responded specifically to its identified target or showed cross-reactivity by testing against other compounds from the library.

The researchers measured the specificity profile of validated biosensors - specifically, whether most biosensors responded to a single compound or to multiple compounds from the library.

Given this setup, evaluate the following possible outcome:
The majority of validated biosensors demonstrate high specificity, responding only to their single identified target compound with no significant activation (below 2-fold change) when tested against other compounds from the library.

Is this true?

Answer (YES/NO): NO